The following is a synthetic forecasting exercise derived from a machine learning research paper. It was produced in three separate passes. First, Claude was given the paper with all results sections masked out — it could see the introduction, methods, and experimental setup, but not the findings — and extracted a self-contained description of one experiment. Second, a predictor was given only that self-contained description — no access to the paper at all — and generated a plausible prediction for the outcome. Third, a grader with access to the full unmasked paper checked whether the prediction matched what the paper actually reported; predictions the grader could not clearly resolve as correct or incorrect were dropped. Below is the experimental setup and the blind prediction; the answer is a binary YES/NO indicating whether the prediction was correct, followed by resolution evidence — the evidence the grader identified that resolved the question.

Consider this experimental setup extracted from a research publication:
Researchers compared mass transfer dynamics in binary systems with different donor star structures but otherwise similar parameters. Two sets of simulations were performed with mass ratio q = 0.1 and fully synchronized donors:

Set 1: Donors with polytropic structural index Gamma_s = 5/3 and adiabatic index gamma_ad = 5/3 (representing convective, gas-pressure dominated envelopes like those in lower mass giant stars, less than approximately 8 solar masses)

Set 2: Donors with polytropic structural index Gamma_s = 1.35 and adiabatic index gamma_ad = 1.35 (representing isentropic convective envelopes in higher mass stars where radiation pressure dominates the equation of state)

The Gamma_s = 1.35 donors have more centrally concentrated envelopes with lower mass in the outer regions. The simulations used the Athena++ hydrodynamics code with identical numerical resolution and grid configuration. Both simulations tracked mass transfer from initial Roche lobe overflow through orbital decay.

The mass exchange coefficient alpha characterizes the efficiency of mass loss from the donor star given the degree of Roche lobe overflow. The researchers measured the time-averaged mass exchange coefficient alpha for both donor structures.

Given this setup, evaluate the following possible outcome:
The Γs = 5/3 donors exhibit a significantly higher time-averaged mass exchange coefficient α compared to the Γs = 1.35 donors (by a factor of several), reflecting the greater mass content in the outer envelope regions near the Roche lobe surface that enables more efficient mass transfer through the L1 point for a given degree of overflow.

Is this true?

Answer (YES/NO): NO